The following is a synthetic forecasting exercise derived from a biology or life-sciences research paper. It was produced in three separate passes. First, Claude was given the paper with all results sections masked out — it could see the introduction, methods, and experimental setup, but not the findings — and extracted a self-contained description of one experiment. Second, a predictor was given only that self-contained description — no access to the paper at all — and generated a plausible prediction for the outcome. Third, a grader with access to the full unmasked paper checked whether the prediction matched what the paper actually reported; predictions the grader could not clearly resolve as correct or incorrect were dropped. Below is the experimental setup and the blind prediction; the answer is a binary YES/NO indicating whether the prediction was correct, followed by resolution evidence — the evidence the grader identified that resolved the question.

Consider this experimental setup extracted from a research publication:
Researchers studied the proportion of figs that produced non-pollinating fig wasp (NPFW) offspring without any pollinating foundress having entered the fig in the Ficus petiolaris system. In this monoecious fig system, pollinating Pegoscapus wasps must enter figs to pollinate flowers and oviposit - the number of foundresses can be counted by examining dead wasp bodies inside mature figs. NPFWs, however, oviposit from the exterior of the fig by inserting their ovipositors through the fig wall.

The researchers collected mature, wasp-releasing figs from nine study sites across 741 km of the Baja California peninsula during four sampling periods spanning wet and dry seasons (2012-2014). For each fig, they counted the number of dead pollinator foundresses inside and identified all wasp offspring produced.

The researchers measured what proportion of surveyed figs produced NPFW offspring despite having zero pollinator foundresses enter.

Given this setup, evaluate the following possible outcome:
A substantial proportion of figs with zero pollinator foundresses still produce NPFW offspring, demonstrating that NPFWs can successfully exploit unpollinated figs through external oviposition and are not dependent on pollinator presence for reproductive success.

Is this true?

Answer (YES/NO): NO